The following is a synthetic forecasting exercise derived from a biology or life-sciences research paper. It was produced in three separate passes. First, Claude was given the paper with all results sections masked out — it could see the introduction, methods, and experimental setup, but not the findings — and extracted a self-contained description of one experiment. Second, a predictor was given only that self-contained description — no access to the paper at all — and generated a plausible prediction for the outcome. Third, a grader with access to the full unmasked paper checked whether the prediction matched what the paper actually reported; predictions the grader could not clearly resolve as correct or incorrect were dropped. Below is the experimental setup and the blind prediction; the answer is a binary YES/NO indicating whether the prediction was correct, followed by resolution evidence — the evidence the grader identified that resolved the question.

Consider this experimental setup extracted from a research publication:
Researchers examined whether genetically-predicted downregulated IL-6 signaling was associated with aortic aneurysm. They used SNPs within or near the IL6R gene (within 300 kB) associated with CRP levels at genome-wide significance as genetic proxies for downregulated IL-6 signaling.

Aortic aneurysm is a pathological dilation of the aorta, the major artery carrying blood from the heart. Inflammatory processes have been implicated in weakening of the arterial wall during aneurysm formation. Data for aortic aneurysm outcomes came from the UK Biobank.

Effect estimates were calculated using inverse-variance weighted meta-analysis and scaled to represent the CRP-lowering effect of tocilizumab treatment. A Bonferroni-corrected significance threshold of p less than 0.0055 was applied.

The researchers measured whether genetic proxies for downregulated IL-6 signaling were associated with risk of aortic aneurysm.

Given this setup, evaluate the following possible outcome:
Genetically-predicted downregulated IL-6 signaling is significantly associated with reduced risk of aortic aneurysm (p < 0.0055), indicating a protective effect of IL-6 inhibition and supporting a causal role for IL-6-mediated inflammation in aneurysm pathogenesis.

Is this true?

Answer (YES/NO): YES